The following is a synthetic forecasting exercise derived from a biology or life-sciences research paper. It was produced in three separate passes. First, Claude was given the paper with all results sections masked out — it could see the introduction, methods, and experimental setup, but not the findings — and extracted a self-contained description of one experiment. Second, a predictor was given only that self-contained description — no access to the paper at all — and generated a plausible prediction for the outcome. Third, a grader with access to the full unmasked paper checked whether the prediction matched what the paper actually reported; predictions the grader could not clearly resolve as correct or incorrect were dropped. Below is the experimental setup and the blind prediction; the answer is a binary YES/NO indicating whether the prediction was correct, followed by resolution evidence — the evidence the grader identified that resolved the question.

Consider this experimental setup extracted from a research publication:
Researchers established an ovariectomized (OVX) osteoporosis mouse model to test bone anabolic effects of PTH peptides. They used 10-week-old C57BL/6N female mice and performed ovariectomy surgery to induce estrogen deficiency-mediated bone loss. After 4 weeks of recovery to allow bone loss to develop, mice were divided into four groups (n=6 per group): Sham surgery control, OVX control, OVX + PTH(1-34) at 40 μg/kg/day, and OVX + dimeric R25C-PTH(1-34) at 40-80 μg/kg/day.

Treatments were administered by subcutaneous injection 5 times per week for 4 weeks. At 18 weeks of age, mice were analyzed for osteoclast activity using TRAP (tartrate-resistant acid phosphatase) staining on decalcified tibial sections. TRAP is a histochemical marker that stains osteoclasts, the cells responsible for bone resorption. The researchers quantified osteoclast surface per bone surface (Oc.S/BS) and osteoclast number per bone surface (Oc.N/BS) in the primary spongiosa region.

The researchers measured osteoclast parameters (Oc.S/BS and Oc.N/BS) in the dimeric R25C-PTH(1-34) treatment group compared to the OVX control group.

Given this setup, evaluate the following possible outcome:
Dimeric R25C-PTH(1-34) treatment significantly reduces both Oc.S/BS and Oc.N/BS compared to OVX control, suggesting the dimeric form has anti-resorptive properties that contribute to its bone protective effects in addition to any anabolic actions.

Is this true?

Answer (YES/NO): NO